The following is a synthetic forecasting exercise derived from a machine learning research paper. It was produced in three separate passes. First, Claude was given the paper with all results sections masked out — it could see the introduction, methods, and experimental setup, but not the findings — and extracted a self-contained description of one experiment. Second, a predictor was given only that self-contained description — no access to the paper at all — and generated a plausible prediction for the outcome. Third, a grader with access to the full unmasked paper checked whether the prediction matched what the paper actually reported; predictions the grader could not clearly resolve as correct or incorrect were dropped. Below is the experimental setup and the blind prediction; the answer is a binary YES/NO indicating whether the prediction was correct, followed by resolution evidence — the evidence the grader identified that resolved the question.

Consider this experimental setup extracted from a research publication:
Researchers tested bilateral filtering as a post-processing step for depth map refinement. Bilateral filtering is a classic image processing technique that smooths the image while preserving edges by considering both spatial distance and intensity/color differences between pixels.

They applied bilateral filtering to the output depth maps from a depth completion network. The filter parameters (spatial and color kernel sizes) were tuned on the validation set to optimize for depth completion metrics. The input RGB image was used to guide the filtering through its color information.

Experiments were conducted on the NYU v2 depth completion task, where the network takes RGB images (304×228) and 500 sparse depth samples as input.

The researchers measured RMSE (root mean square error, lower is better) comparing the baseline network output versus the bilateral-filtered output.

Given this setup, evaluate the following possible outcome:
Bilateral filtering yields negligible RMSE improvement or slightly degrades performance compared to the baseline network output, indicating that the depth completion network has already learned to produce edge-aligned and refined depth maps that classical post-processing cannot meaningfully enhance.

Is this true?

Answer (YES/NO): NO